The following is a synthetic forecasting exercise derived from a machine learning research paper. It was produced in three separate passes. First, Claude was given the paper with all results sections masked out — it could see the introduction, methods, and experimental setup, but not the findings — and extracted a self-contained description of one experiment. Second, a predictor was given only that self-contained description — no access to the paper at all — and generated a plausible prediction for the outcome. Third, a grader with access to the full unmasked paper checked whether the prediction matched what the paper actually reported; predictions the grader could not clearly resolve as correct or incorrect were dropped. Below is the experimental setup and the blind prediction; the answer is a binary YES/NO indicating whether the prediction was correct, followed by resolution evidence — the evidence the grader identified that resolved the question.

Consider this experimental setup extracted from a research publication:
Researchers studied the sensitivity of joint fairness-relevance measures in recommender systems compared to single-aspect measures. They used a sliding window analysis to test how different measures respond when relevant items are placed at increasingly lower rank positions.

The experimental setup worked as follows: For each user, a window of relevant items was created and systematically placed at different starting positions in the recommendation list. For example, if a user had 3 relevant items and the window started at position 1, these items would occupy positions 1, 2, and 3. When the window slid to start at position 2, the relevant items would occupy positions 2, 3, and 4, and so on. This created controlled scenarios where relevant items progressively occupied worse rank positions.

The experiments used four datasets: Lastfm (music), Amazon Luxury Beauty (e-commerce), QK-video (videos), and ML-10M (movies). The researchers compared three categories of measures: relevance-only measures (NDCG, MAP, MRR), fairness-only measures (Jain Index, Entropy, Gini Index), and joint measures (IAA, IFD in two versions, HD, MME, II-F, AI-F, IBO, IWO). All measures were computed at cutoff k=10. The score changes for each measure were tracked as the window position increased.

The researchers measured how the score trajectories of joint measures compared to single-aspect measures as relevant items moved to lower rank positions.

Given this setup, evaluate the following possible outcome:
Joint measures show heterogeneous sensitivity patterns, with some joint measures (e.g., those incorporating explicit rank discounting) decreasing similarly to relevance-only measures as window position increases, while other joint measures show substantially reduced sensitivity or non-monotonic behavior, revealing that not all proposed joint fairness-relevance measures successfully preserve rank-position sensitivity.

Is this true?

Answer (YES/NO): NO